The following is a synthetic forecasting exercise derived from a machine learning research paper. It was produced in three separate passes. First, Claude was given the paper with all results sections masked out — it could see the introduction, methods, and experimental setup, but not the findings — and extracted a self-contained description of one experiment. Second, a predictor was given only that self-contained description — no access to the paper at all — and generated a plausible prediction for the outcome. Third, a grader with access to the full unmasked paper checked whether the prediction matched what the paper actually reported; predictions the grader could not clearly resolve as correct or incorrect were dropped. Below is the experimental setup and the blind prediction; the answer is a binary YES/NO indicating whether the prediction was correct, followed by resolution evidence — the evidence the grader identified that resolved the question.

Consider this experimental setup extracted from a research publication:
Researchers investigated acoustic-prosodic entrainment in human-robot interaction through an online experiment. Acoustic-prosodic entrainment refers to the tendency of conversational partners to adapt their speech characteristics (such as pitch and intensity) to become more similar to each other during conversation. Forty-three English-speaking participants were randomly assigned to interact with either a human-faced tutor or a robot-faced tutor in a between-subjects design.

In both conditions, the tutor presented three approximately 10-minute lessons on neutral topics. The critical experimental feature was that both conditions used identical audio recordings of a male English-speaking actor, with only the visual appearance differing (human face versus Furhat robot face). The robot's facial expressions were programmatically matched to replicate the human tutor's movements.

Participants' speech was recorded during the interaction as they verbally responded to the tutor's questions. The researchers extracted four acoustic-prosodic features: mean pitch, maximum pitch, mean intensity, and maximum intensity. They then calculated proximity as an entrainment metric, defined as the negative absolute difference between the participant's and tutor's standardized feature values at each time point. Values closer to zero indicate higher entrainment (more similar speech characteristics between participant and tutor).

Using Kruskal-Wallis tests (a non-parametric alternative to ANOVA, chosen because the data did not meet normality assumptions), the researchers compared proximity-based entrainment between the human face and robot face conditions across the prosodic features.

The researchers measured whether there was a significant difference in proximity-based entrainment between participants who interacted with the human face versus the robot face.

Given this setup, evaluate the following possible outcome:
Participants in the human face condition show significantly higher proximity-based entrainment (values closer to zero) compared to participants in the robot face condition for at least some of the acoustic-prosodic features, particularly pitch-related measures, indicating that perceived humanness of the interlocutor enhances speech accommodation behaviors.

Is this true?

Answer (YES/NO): NO